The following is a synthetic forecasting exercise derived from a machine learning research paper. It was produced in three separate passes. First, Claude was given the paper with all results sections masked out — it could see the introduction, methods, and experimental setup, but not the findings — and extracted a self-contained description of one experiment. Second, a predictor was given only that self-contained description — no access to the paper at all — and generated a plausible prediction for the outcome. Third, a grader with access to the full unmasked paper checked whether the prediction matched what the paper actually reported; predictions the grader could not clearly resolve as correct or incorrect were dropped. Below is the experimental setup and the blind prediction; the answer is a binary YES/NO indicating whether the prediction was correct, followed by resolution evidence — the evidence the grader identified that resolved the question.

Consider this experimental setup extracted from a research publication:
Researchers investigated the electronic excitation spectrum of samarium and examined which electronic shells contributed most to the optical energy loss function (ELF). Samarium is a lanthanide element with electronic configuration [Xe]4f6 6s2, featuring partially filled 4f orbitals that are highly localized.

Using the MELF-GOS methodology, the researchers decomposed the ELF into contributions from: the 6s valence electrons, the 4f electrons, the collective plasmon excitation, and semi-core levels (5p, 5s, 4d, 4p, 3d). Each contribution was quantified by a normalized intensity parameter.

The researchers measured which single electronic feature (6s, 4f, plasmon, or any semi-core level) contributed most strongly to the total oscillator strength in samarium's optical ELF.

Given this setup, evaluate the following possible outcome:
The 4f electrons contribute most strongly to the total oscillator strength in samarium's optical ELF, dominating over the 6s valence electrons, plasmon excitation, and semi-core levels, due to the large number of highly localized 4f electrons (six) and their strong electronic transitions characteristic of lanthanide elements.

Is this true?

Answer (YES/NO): NO